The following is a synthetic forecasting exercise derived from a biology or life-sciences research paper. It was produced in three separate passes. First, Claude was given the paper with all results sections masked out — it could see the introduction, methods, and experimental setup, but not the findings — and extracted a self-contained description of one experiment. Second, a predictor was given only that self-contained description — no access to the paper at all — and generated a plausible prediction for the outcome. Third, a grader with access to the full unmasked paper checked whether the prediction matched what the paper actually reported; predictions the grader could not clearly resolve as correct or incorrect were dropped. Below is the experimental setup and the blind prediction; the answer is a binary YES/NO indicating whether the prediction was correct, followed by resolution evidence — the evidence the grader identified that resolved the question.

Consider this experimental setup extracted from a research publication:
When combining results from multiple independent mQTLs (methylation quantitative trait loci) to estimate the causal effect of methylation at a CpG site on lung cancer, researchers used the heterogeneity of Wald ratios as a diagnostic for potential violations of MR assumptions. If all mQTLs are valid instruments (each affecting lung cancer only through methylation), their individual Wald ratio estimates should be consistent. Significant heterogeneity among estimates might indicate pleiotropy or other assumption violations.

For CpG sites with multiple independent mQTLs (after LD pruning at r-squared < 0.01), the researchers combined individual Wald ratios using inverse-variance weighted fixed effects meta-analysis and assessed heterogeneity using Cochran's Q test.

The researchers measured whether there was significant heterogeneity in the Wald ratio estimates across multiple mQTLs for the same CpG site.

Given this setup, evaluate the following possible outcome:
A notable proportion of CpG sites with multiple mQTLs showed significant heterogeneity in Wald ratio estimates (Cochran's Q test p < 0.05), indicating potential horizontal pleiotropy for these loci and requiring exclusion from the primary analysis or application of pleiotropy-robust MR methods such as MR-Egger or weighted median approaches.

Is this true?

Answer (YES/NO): NO